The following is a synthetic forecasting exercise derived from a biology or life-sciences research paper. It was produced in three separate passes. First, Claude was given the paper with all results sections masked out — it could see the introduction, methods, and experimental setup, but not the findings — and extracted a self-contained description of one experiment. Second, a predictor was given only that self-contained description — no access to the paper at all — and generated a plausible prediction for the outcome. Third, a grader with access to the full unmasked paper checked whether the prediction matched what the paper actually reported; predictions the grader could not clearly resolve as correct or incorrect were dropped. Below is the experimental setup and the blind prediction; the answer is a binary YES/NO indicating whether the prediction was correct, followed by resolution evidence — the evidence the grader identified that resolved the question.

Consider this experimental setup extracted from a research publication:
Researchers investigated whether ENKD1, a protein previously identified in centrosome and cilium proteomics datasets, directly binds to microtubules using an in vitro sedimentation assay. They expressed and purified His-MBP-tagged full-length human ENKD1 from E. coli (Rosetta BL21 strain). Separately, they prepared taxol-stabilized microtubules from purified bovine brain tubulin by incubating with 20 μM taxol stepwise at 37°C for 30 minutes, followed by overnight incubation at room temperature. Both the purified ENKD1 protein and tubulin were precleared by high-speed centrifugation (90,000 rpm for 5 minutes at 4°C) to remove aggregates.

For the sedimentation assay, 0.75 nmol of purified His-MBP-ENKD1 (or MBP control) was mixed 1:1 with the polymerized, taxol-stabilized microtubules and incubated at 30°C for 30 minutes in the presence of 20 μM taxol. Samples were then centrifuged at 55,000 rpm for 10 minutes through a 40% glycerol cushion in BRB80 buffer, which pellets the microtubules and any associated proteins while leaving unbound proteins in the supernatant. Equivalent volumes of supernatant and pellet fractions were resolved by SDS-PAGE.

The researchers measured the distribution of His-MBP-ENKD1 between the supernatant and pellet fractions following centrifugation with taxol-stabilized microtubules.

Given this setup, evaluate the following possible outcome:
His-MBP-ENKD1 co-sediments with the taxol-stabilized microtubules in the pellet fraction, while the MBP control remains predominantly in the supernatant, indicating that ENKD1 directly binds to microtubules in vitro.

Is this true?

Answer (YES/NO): YES